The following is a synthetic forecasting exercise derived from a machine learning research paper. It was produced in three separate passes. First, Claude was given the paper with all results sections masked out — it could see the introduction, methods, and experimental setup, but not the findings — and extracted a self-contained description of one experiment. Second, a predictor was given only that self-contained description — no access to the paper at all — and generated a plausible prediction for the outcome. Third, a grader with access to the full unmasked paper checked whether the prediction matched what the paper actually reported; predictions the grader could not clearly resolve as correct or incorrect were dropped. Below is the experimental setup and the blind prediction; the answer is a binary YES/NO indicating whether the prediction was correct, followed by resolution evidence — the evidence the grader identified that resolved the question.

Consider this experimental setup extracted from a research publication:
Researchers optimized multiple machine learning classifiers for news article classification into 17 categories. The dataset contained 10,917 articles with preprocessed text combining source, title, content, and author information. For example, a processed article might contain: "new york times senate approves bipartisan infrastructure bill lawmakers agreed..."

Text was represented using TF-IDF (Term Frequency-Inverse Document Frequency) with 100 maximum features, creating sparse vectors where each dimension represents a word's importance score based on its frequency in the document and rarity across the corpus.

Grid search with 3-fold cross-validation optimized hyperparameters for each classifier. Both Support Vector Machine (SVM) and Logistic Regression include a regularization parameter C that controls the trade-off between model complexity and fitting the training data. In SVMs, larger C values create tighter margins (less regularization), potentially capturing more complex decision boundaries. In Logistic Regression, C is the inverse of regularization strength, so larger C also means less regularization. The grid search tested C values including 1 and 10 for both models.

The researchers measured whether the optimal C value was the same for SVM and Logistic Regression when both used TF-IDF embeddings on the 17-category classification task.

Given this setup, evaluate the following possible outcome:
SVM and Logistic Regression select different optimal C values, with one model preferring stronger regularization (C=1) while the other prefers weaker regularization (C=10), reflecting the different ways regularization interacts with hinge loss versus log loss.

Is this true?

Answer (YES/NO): NO